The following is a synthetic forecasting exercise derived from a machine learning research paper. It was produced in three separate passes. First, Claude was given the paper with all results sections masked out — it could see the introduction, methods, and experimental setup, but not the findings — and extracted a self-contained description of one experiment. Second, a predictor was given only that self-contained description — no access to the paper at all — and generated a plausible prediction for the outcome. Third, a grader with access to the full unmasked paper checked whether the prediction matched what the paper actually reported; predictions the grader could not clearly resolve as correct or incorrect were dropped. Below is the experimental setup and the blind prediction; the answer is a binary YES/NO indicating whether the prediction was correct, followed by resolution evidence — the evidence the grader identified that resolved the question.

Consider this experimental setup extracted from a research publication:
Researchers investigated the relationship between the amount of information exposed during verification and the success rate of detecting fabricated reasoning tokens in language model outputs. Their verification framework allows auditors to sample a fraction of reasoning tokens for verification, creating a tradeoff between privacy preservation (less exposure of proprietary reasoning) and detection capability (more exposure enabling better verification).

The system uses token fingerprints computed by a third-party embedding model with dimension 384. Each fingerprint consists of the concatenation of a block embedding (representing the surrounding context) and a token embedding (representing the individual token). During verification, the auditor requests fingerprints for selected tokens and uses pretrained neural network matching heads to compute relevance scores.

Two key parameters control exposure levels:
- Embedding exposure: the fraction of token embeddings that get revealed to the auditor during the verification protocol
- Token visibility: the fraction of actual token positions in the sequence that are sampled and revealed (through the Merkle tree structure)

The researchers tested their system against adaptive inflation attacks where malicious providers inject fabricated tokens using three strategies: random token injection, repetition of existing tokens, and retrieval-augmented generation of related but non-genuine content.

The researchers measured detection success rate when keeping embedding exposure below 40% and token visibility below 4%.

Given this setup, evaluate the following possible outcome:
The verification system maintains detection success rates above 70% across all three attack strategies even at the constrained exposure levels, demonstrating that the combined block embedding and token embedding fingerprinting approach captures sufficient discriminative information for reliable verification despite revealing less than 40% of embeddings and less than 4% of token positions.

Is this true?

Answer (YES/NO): YES